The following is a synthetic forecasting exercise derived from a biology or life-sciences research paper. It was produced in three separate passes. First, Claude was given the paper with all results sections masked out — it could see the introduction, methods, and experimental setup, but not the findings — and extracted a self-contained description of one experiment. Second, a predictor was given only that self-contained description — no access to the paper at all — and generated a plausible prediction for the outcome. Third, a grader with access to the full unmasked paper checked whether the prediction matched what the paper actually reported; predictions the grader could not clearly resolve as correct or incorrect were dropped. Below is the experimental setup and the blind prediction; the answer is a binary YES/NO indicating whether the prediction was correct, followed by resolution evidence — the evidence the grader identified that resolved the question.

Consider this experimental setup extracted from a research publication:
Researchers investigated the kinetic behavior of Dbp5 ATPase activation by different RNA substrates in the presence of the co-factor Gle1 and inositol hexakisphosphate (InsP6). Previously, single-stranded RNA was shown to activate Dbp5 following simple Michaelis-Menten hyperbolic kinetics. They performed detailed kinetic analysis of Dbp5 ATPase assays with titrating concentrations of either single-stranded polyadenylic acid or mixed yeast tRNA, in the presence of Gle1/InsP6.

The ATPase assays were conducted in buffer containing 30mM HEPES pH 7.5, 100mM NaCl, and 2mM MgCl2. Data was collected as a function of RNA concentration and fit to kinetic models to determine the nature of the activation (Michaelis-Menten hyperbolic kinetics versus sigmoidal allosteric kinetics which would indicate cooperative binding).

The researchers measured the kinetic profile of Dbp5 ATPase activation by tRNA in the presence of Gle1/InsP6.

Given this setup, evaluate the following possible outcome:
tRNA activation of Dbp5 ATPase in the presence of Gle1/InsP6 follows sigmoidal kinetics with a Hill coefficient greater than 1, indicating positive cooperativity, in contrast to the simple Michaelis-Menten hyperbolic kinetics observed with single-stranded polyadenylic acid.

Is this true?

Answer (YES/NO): YES